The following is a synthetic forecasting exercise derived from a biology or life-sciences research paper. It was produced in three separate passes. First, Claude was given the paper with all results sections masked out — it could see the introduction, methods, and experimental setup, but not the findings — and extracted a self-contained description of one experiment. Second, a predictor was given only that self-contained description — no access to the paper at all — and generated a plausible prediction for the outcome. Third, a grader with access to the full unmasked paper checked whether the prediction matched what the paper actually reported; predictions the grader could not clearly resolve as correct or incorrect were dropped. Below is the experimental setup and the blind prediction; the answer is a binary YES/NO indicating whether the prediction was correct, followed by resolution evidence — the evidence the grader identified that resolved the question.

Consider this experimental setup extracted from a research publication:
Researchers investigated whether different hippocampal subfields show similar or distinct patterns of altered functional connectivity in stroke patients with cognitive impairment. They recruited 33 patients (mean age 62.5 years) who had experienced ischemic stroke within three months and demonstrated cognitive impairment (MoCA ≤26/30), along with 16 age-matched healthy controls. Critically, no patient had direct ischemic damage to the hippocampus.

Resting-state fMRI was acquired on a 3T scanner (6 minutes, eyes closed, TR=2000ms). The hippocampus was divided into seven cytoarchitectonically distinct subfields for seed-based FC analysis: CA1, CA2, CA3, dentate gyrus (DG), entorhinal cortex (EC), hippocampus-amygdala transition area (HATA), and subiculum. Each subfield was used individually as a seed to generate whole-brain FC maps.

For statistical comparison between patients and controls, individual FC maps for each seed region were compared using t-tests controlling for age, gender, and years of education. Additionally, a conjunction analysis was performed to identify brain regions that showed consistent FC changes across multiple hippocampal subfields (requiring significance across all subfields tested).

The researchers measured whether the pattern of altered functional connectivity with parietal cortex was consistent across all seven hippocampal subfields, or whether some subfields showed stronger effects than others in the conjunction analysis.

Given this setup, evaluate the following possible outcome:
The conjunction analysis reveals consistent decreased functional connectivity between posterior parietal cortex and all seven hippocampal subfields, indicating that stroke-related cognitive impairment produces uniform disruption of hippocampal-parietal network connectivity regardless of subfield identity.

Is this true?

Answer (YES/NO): NO